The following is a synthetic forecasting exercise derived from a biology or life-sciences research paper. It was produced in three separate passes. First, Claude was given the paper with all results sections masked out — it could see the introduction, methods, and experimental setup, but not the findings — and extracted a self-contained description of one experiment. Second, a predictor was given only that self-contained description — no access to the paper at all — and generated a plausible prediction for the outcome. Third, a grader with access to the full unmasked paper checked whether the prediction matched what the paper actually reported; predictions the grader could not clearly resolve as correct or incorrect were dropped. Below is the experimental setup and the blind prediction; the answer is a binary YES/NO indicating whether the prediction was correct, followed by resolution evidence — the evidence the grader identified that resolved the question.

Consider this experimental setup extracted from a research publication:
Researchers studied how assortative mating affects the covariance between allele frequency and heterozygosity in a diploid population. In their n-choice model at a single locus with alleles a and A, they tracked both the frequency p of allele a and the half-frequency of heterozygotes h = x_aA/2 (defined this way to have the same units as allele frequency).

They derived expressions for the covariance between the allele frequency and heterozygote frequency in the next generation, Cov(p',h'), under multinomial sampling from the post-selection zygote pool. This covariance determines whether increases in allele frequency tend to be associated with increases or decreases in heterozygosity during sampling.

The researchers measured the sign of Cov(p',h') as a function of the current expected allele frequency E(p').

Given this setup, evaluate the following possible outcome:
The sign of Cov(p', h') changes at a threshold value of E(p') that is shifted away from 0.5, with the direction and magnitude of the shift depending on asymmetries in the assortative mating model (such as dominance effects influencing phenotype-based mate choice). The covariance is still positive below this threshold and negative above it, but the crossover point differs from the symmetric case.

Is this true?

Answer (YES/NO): NO